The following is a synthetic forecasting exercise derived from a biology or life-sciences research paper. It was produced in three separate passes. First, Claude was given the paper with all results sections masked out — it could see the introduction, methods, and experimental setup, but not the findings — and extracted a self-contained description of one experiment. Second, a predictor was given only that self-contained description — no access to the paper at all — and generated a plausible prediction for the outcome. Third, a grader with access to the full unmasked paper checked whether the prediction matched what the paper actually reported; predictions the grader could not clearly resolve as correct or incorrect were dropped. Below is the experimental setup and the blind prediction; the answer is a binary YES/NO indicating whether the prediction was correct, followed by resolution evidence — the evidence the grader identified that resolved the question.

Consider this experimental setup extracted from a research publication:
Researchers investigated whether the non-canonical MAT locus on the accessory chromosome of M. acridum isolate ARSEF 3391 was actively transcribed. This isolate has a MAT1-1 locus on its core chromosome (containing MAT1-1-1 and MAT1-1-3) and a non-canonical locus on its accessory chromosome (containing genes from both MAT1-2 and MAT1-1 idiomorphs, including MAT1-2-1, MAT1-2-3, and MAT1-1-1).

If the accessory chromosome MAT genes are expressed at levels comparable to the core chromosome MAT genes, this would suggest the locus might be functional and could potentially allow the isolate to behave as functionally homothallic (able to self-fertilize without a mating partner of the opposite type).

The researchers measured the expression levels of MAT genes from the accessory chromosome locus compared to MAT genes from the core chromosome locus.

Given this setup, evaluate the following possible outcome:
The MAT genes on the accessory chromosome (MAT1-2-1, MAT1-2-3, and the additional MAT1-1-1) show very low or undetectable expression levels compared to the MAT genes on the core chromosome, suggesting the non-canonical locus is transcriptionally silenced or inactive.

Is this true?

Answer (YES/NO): NO